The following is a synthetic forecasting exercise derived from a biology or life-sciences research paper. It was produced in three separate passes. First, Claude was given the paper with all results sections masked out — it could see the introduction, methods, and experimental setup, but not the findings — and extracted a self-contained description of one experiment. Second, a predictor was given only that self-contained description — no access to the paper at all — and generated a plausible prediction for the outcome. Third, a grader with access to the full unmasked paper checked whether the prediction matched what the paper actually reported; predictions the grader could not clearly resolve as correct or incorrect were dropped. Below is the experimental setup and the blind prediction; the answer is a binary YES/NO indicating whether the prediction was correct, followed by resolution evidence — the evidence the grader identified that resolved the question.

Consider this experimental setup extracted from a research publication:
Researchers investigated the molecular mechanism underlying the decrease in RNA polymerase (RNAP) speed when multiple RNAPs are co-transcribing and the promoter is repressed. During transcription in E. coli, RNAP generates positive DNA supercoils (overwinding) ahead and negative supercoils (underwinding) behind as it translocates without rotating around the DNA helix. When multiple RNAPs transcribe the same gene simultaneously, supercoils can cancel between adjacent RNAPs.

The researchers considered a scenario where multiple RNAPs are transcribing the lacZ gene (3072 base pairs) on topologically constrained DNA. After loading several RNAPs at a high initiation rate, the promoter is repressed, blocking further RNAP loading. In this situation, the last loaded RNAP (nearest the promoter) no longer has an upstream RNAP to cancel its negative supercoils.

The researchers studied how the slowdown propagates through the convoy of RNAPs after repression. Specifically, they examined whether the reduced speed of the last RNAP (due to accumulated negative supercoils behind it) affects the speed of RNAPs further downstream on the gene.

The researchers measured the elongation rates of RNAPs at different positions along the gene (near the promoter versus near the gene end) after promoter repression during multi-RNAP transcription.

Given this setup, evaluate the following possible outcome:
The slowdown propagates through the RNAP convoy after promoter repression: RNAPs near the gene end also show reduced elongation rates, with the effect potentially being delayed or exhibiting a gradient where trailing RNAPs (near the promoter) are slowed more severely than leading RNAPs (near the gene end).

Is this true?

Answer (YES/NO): NO